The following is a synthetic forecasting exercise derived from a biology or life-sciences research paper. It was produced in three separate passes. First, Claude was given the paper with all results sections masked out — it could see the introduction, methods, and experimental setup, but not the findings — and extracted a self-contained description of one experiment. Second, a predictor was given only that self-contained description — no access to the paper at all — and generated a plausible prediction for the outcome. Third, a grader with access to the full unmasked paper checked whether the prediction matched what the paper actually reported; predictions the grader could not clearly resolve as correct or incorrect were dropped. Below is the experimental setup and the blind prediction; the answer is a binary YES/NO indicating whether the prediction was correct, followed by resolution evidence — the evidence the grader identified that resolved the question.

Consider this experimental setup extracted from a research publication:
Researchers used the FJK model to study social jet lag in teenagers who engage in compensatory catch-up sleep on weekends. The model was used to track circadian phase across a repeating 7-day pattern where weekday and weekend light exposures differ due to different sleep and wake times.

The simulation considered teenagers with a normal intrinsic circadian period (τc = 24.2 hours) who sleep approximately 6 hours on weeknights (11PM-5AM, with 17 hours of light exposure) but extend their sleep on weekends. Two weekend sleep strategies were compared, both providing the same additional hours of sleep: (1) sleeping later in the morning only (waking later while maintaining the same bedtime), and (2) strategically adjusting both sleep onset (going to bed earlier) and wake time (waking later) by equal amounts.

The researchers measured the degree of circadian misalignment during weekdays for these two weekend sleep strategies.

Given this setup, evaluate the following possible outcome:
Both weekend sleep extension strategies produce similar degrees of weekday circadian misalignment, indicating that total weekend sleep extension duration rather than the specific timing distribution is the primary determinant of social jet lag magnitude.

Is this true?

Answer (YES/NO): NO